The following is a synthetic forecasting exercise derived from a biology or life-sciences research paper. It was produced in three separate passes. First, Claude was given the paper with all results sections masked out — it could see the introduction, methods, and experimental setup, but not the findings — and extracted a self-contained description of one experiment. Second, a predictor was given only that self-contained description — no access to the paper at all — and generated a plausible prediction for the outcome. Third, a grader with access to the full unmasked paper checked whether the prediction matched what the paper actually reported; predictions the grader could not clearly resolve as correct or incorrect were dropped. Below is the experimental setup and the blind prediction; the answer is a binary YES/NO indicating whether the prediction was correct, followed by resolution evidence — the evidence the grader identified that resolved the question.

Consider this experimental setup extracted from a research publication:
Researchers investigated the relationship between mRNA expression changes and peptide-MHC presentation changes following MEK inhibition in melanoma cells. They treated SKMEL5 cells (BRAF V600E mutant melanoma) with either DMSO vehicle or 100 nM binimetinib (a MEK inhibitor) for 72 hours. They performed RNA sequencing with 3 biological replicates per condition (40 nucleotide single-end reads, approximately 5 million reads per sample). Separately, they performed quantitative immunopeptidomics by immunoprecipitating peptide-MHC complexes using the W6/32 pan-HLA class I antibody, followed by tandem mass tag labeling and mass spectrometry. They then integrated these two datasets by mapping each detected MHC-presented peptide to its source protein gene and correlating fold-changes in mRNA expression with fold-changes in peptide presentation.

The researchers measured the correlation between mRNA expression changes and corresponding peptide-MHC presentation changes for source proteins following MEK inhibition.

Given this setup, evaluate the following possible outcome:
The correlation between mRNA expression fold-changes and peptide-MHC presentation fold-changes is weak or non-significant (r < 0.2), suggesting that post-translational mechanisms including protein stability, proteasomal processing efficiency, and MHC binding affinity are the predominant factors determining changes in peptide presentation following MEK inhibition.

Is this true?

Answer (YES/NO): YES